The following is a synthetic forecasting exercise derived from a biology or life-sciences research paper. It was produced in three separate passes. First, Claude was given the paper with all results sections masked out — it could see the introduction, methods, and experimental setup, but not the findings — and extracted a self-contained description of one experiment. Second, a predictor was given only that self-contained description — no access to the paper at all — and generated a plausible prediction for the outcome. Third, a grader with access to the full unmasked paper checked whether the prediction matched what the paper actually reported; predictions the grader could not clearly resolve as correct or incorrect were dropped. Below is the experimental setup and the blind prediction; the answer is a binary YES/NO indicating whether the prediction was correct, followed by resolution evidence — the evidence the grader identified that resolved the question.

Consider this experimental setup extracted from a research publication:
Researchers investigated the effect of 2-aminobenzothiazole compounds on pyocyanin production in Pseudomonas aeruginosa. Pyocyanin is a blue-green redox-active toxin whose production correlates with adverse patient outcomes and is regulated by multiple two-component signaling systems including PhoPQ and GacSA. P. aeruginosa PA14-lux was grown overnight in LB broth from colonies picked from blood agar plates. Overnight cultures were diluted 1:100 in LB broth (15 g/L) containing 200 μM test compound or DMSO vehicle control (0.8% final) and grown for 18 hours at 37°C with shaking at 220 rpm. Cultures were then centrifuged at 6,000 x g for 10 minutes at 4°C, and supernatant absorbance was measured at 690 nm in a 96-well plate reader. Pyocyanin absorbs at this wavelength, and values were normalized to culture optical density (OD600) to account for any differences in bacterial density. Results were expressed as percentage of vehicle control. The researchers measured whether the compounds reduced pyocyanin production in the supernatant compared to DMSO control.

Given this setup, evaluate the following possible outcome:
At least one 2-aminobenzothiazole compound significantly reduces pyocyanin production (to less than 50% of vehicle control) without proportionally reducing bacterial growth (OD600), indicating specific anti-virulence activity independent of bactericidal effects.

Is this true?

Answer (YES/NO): NO